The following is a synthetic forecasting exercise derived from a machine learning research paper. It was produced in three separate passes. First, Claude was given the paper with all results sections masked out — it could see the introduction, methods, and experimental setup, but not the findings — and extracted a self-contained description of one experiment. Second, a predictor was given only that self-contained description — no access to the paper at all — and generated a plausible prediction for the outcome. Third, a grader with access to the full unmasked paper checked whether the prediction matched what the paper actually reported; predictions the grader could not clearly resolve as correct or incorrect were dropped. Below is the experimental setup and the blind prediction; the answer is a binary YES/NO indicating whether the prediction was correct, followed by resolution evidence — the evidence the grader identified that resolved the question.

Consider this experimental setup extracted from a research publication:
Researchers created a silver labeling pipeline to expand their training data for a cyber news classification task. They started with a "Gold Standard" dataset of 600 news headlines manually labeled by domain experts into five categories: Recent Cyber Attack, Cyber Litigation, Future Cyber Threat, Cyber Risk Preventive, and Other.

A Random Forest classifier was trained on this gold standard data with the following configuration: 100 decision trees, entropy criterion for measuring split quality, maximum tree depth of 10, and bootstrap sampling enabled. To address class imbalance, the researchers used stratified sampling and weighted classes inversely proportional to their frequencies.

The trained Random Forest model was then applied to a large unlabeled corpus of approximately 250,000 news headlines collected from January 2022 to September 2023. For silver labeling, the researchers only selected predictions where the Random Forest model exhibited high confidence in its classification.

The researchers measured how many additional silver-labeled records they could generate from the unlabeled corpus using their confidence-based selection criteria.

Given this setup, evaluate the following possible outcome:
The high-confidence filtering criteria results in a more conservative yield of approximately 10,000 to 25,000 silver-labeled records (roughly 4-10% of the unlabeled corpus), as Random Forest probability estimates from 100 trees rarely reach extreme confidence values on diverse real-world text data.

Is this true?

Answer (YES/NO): NO